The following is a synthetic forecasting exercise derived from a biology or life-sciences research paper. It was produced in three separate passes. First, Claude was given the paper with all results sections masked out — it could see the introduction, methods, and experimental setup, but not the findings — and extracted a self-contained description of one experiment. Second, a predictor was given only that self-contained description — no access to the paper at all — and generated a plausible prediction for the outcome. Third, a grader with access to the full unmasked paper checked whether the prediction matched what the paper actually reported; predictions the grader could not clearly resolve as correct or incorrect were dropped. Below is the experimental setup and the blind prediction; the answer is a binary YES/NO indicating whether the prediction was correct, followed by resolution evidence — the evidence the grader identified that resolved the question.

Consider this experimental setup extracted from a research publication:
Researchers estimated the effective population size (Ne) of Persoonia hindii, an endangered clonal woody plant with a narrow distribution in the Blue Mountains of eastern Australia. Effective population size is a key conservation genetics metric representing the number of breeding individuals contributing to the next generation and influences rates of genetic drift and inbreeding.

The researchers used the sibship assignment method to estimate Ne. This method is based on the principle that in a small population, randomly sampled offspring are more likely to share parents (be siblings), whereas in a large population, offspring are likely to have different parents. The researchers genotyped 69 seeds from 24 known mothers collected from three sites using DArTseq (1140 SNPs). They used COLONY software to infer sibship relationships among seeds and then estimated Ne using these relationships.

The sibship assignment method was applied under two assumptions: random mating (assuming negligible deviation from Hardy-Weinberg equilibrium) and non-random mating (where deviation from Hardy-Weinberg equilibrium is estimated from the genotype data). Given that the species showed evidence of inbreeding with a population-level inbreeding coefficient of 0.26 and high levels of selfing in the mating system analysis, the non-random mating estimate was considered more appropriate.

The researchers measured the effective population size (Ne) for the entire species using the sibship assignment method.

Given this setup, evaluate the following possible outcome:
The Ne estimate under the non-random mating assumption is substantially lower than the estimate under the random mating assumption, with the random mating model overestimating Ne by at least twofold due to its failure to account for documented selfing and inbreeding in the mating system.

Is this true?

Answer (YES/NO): NO